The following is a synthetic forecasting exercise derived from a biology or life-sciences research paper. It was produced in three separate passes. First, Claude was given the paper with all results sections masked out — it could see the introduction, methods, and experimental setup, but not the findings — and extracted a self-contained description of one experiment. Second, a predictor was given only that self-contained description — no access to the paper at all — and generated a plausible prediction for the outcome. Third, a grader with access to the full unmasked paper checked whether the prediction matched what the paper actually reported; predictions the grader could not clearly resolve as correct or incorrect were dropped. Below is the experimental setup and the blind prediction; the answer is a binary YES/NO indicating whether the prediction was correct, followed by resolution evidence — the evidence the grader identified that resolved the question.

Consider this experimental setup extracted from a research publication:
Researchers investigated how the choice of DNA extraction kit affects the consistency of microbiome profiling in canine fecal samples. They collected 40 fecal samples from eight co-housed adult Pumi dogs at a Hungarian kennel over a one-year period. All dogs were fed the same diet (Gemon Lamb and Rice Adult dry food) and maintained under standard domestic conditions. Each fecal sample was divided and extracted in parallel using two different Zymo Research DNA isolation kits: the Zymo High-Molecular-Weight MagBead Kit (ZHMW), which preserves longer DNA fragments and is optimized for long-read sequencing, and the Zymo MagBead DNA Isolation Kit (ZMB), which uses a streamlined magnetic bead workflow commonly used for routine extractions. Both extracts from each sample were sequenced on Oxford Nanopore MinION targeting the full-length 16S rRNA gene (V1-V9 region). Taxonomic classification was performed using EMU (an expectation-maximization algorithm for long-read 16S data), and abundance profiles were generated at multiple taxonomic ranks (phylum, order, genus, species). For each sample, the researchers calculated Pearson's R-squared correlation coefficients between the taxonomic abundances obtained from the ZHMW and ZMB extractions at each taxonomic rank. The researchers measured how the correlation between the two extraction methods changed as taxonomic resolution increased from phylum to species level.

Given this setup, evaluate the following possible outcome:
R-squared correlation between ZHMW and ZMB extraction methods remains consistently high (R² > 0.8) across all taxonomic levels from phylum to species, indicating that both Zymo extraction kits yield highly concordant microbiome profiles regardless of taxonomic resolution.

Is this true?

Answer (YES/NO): NO